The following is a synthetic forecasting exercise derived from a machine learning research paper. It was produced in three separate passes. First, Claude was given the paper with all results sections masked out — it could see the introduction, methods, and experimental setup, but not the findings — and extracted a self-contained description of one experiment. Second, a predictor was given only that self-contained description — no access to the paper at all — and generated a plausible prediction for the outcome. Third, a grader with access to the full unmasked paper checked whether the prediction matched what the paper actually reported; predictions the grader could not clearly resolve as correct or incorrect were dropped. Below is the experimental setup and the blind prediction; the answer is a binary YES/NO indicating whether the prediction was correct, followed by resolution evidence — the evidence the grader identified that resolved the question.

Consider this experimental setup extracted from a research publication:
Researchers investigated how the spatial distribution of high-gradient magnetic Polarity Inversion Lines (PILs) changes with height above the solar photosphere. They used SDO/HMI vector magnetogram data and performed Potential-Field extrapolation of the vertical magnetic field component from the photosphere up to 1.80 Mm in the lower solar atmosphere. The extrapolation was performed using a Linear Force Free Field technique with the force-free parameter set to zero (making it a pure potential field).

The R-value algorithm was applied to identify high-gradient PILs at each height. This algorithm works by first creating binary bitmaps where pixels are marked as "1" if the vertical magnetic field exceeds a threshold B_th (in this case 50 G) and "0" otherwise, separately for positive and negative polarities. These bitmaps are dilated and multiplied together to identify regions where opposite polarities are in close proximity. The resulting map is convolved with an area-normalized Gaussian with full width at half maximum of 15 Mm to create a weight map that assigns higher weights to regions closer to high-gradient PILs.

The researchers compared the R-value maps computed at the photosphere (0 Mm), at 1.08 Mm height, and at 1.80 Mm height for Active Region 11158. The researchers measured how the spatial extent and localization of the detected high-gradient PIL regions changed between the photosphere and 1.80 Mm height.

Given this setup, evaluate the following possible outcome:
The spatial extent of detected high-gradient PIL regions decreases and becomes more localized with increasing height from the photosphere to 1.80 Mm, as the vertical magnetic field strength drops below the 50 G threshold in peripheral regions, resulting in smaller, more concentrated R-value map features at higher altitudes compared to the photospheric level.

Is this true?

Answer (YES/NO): YES